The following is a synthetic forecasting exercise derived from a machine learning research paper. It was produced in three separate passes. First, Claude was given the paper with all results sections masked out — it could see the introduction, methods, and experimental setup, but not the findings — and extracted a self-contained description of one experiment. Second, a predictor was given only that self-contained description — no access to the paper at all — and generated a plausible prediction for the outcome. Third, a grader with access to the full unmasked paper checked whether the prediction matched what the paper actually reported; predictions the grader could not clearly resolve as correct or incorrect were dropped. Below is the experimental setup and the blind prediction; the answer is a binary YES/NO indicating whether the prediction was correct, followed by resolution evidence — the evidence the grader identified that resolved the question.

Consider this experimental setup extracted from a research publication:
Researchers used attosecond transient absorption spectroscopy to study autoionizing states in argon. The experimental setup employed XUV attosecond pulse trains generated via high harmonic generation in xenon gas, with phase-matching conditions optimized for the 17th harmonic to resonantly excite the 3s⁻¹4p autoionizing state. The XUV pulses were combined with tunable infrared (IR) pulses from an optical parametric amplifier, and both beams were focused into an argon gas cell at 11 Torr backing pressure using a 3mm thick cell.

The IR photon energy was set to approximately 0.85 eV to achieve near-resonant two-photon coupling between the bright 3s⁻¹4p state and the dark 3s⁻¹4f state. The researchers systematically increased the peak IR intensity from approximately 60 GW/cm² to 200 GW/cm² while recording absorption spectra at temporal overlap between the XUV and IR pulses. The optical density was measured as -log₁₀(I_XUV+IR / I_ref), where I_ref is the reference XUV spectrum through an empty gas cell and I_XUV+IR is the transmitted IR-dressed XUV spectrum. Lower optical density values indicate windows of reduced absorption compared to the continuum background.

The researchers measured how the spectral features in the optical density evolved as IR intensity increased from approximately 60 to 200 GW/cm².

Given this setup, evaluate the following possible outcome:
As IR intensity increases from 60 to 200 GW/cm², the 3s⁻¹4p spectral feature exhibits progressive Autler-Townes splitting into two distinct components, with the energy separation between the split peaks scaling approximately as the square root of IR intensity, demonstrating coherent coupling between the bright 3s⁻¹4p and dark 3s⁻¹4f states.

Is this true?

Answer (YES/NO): NO